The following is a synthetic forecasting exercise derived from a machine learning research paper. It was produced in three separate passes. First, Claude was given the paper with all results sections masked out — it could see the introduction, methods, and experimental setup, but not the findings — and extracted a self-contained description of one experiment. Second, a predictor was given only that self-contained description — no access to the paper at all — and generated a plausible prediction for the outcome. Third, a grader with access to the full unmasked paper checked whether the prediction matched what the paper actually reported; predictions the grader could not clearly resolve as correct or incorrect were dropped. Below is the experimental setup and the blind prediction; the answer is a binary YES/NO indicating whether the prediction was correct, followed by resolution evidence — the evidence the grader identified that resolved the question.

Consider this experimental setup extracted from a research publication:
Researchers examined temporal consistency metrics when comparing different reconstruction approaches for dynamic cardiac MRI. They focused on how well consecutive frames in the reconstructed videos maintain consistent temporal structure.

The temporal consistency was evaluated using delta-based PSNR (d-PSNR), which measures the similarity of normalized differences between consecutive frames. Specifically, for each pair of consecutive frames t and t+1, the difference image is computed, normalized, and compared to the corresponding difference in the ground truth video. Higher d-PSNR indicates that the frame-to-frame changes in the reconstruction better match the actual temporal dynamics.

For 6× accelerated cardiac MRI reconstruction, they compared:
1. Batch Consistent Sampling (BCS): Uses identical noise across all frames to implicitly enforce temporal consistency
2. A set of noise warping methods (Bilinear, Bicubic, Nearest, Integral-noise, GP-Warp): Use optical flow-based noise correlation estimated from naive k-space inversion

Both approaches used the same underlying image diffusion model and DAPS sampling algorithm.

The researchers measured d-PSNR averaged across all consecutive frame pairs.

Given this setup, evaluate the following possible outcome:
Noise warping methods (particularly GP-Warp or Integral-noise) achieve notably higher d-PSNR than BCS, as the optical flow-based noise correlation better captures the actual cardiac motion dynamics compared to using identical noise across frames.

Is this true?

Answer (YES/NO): NO